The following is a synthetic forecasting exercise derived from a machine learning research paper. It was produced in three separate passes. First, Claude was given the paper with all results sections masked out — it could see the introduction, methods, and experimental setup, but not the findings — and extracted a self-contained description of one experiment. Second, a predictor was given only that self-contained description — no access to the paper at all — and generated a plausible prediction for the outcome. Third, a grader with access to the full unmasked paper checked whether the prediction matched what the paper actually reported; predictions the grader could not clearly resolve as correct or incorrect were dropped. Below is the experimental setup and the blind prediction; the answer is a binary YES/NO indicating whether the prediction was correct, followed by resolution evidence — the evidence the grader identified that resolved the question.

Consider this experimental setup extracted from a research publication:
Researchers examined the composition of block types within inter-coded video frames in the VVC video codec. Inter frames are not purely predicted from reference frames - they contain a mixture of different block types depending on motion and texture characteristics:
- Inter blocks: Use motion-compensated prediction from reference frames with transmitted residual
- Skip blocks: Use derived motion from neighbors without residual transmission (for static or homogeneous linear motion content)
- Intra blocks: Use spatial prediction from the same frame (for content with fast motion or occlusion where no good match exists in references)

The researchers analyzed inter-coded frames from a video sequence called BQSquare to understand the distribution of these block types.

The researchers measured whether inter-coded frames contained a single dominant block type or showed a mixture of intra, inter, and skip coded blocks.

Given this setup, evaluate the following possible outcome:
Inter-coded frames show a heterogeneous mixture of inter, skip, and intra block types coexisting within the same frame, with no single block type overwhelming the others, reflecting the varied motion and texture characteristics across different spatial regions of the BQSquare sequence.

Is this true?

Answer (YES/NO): NO